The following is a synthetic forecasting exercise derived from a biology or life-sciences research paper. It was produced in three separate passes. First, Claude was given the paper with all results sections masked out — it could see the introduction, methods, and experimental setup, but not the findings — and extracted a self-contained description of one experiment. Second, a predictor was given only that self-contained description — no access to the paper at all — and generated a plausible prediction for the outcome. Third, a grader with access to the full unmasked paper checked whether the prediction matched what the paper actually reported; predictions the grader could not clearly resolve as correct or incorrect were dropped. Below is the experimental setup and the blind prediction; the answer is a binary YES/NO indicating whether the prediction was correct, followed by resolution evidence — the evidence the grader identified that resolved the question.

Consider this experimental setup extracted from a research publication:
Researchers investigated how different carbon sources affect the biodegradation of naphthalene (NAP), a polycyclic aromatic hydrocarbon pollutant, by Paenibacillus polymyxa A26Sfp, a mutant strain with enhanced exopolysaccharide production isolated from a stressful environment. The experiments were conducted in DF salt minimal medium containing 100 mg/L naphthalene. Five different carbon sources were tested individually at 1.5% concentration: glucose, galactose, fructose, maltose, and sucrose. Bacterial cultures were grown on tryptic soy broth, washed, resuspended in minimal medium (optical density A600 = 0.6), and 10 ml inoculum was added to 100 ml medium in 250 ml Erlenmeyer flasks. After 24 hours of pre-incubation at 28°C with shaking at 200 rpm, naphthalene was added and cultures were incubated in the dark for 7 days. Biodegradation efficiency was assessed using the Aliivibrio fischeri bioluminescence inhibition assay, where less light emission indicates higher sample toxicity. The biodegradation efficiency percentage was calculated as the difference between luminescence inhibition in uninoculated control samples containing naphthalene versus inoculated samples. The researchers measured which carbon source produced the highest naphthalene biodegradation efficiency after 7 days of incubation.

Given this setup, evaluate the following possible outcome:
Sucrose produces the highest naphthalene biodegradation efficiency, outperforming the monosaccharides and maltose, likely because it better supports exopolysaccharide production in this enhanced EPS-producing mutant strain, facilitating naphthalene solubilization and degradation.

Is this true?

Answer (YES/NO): YES